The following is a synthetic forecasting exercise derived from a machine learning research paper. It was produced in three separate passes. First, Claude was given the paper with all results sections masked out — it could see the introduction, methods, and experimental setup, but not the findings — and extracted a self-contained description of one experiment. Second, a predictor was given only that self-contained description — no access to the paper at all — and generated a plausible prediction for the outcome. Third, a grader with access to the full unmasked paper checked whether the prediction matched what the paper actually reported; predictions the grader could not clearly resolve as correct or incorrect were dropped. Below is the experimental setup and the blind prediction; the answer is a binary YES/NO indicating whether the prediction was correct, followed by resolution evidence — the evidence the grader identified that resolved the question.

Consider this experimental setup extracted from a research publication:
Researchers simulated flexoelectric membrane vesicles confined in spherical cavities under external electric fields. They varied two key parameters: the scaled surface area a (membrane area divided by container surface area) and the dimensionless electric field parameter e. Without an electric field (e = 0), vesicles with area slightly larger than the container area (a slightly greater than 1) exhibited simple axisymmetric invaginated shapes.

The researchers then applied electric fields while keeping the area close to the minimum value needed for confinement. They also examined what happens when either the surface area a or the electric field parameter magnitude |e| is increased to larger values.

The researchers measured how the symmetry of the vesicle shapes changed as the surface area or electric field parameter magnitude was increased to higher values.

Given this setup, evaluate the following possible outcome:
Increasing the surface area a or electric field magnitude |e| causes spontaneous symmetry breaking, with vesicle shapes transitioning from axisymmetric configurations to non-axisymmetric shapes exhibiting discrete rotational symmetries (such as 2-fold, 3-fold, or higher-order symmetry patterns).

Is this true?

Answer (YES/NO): YES